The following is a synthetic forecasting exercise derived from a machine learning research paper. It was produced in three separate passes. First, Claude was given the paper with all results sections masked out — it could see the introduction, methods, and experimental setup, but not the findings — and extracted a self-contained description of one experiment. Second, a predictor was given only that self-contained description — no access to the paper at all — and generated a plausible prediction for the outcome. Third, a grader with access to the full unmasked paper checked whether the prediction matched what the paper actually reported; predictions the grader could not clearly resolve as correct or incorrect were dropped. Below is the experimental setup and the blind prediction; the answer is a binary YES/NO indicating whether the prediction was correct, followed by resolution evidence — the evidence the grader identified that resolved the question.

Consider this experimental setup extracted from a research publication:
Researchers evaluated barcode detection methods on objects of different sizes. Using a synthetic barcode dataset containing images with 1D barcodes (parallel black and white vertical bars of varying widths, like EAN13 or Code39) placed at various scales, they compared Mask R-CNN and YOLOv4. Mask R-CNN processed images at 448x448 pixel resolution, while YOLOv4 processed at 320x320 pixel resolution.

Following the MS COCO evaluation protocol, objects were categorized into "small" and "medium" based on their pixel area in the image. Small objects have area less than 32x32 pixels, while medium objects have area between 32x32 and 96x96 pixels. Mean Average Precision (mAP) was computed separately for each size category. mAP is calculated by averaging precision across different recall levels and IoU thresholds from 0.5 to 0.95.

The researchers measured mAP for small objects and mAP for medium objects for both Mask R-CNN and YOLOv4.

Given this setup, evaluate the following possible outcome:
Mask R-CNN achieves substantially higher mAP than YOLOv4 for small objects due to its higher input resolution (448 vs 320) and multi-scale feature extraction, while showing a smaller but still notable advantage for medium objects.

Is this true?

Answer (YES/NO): NO